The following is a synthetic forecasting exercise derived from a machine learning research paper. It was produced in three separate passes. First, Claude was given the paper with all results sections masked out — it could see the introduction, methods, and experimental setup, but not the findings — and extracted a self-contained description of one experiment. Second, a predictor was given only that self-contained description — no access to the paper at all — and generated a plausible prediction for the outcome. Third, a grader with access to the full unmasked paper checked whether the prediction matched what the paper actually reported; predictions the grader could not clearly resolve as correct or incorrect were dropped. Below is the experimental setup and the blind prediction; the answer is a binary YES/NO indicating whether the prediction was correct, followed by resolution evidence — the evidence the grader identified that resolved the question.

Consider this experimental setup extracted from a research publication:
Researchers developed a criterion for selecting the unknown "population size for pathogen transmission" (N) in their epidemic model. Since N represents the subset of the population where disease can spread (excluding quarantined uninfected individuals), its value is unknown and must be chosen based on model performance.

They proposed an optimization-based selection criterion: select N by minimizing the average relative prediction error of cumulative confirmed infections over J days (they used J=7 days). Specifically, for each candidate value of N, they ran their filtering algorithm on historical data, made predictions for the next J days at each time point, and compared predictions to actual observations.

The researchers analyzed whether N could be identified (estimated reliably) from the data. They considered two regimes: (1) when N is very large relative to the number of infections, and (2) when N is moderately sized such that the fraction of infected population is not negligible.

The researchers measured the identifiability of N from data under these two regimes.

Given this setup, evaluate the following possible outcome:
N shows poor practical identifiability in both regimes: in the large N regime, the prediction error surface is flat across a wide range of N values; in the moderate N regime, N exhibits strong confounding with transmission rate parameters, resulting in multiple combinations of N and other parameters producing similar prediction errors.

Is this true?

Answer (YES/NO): NO